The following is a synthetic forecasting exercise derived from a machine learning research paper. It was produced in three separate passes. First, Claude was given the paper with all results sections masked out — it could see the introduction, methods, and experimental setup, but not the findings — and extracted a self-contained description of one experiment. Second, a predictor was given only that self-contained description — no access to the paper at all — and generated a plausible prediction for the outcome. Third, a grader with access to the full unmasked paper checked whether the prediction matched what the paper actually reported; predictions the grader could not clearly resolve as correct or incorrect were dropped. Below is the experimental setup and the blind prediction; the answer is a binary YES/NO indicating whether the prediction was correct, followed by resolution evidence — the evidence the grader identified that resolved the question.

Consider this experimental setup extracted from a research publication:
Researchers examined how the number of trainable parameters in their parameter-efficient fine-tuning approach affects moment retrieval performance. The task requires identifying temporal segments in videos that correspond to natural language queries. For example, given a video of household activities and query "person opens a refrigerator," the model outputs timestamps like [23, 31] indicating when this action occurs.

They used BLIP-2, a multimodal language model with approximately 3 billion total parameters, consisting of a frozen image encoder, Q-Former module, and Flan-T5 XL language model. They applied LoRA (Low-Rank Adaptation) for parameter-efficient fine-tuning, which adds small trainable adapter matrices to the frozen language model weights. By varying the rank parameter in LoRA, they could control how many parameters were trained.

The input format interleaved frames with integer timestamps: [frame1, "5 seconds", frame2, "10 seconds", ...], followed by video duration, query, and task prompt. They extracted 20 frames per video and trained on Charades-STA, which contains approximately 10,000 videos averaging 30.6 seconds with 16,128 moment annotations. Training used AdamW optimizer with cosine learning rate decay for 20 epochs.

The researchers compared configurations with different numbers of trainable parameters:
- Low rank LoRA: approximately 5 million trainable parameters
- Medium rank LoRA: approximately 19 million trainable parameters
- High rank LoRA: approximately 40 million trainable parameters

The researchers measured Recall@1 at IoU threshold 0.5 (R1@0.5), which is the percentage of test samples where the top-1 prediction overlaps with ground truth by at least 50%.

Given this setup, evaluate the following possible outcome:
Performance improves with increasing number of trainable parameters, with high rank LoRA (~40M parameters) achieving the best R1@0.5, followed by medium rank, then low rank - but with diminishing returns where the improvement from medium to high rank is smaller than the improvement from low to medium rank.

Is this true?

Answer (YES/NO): NO